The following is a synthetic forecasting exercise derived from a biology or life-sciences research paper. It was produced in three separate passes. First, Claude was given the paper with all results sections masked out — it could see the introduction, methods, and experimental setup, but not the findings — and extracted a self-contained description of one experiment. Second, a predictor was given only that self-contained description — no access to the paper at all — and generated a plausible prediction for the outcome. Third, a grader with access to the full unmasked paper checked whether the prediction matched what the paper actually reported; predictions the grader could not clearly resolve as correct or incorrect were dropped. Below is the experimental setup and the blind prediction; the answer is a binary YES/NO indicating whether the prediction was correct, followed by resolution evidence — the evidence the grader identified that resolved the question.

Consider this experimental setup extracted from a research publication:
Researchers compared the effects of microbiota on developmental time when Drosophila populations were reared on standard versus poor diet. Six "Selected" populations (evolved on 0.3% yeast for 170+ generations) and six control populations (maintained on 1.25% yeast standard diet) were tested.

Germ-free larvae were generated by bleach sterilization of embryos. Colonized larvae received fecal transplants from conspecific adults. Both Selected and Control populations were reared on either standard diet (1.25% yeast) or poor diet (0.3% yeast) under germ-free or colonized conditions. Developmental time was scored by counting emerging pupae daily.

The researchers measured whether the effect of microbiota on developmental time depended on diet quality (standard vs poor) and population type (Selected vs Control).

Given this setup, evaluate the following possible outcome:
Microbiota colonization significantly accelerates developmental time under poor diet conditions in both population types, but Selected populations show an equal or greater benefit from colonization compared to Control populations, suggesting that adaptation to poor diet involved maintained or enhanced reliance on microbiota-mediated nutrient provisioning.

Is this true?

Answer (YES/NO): NO